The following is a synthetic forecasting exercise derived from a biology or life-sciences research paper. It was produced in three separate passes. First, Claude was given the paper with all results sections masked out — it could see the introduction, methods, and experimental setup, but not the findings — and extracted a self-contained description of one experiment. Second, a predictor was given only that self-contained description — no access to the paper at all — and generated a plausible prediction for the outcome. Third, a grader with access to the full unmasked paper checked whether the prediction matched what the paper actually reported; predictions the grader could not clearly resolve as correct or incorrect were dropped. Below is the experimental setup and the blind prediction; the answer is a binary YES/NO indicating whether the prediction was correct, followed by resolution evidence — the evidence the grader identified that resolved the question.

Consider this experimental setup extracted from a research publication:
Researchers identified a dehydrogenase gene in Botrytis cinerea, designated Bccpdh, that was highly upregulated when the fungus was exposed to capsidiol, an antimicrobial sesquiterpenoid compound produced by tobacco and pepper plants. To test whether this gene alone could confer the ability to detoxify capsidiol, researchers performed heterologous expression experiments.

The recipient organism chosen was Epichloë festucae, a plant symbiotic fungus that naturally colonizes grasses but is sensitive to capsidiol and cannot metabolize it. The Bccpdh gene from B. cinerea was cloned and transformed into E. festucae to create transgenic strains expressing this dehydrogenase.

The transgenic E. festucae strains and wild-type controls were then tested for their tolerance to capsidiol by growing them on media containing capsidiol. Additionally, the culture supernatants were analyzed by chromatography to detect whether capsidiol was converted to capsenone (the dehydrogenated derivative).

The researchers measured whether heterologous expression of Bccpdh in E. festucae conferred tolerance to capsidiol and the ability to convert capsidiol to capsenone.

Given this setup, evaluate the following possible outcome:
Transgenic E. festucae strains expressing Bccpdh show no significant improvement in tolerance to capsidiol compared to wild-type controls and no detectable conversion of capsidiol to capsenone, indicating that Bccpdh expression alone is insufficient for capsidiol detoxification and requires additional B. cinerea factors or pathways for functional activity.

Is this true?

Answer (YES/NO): NO